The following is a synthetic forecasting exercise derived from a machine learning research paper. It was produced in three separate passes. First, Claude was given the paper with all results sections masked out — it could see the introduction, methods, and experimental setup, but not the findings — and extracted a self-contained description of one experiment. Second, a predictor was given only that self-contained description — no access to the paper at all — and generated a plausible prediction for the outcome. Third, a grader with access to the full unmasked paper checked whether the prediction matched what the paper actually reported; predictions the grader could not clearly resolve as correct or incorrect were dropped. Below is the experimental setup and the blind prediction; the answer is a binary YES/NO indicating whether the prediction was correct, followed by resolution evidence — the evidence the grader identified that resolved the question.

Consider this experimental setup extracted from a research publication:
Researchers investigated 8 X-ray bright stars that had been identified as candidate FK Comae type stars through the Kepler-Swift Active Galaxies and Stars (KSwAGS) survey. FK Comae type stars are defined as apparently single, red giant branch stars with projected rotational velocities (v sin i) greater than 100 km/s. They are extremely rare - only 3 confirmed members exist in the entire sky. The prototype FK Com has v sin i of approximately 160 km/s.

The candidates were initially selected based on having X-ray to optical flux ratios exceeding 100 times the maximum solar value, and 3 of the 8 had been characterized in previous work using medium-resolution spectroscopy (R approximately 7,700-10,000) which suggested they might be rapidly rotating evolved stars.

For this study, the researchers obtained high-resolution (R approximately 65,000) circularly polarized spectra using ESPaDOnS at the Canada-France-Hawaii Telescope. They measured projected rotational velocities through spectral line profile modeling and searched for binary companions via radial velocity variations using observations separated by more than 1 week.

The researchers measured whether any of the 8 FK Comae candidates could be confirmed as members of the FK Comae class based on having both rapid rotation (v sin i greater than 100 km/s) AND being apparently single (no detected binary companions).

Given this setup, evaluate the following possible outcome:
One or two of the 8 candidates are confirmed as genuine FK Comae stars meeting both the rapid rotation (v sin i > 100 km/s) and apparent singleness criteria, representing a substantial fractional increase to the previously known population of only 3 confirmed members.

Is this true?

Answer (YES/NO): NO